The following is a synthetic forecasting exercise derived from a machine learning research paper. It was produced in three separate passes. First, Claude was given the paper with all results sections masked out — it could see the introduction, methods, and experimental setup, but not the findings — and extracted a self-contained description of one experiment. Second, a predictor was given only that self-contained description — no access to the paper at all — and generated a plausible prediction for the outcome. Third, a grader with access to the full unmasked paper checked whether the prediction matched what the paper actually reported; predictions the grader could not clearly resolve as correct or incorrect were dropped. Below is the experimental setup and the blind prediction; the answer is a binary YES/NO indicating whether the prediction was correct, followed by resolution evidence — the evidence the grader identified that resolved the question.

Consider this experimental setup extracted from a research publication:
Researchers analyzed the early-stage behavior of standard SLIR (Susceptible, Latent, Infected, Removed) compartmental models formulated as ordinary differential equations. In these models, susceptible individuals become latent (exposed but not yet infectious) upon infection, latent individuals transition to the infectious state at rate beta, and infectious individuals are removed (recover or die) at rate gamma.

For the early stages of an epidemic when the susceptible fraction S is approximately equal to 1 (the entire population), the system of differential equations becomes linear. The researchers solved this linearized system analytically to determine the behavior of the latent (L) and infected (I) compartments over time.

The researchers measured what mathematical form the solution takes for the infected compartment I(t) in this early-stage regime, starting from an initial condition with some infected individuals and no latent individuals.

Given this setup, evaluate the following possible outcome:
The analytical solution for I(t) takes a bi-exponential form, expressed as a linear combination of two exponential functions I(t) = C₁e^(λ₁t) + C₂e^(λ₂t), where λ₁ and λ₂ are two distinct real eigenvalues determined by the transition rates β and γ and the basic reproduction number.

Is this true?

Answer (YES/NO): YES